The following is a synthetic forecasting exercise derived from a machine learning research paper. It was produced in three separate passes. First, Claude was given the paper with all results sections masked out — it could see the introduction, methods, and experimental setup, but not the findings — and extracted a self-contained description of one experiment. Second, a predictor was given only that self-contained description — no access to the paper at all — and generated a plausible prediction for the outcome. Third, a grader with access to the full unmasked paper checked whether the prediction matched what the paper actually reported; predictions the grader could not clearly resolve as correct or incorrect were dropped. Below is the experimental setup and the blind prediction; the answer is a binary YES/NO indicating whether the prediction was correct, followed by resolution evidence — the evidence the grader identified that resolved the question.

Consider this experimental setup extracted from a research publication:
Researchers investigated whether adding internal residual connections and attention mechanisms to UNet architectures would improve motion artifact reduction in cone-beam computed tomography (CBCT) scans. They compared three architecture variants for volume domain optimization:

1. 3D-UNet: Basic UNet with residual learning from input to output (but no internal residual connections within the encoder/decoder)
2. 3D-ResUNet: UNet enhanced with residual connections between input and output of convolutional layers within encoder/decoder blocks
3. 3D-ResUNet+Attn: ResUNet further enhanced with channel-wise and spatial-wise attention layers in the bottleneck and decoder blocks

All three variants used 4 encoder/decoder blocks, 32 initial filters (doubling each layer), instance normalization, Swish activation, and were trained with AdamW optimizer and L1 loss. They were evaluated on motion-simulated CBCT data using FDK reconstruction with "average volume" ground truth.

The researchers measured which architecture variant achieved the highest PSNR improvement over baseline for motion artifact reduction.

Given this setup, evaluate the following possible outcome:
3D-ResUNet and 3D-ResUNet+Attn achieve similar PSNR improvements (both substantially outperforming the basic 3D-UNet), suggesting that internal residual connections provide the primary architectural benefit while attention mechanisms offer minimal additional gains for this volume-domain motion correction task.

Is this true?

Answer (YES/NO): NO